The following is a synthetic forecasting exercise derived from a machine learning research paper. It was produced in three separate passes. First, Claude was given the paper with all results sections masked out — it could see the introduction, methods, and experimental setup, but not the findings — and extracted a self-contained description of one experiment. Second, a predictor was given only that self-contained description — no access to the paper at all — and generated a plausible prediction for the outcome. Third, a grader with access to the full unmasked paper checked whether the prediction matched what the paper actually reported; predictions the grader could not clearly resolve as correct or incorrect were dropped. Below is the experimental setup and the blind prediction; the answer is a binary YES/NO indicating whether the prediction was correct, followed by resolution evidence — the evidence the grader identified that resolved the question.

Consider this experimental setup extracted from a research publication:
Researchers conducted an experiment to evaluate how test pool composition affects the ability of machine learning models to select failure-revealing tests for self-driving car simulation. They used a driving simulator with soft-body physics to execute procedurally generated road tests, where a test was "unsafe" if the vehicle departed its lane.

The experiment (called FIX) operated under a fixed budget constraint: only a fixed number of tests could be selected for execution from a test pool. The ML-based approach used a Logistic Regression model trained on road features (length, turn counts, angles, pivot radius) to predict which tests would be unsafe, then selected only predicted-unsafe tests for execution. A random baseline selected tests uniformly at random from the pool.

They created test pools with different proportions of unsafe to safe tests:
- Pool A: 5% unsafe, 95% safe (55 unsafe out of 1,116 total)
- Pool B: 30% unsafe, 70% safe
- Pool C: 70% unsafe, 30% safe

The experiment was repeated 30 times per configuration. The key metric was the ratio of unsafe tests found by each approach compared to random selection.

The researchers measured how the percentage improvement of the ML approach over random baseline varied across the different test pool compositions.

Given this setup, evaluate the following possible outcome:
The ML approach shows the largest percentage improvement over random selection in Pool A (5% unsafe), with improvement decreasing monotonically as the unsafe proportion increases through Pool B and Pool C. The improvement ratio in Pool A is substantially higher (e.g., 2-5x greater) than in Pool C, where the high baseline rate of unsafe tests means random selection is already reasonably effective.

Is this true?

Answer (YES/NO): YES